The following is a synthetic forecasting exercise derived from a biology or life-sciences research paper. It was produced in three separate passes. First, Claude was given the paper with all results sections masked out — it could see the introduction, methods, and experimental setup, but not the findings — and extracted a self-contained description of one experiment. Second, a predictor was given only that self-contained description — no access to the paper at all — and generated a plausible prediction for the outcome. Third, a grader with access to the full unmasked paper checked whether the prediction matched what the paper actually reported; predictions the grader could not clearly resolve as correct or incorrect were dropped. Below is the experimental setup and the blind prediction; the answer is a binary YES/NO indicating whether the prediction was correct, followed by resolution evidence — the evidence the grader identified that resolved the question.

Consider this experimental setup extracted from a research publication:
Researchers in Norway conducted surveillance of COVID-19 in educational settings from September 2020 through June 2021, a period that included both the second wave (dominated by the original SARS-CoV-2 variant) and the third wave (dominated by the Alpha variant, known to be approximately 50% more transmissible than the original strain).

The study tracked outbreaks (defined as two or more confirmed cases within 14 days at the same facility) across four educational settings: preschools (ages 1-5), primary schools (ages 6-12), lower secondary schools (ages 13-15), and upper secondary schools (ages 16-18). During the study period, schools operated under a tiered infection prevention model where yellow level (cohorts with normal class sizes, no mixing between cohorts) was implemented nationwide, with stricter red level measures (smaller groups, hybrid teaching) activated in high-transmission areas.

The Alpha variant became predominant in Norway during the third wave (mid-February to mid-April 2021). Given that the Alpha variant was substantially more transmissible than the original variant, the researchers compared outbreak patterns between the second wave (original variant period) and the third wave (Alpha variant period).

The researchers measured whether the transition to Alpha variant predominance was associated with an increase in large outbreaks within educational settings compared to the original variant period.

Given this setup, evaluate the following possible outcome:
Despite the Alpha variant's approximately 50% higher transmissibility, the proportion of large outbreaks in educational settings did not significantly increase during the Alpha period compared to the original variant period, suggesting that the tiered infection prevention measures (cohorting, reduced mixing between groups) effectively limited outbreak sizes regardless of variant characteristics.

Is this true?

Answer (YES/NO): YES